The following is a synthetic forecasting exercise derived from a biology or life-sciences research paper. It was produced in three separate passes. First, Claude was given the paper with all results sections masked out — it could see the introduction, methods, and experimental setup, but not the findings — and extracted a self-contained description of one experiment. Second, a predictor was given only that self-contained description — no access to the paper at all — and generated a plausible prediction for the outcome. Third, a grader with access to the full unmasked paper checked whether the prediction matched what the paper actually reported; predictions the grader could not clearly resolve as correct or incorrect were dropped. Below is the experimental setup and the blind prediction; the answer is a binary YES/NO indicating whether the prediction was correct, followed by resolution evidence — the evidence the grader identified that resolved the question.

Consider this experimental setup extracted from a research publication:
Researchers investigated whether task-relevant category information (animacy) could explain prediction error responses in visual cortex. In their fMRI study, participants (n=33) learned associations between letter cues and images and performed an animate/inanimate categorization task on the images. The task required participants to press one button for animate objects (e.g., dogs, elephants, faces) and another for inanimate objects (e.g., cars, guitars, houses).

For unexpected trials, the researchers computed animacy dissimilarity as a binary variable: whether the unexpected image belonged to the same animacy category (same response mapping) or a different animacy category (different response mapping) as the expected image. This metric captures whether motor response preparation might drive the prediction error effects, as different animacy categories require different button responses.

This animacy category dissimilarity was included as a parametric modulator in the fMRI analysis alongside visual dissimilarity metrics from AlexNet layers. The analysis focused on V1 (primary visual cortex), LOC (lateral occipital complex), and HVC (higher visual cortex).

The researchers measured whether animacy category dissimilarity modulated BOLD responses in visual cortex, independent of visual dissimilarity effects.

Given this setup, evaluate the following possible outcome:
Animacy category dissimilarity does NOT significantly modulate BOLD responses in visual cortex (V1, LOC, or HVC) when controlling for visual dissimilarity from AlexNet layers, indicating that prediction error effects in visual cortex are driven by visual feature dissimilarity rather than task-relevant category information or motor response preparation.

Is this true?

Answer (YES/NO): NO